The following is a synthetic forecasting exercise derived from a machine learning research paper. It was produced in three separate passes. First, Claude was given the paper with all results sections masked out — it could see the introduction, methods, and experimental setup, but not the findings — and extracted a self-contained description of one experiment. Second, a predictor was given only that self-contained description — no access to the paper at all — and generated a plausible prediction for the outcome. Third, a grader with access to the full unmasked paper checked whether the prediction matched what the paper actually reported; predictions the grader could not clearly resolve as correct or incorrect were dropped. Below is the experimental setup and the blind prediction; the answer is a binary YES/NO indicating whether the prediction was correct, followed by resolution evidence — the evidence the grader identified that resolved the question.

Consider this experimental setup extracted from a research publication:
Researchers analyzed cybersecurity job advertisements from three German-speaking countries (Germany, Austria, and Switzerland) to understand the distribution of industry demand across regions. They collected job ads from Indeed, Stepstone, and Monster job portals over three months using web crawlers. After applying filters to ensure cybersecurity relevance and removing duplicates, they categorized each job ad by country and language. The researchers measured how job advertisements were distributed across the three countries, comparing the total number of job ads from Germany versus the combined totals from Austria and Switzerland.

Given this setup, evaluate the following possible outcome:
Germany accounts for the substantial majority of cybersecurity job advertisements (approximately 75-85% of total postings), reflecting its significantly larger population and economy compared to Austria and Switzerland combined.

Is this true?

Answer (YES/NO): NO